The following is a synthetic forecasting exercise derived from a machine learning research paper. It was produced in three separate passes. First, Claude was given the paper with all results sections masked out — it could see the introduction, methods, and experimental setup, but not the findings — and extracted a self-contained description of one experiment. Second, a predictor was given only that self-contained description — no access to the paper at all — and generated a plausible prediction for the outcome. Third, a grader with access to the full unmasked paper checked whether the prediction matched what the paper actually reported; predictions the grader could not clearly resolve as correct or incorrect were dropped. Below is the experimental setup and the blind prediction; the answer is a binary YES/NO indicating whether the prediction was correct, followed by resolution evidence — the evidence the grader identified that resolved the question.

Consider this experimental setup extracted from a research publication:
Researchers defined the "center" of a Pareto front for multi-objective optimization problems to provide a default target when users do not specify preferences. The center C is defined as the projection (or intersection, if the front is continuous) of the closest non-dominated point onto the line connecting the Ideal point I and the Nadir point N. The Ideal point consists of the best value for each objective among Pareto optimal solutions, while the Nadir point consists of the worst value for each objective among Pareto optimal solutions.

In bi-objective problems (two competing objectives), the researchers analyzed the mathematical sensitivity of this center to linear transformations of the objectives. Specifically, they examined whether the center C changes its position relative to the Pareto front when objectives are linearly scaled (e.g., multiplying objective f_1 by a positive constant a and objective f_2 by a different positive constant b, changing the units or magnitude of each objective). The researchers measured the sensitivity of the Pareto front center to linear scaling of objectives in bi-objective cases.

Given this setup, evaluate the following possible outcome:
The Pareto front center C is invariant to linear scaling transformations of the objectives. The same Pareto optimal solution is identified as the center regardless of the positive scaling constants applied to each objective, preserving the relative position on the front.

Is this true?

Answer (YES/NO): YES